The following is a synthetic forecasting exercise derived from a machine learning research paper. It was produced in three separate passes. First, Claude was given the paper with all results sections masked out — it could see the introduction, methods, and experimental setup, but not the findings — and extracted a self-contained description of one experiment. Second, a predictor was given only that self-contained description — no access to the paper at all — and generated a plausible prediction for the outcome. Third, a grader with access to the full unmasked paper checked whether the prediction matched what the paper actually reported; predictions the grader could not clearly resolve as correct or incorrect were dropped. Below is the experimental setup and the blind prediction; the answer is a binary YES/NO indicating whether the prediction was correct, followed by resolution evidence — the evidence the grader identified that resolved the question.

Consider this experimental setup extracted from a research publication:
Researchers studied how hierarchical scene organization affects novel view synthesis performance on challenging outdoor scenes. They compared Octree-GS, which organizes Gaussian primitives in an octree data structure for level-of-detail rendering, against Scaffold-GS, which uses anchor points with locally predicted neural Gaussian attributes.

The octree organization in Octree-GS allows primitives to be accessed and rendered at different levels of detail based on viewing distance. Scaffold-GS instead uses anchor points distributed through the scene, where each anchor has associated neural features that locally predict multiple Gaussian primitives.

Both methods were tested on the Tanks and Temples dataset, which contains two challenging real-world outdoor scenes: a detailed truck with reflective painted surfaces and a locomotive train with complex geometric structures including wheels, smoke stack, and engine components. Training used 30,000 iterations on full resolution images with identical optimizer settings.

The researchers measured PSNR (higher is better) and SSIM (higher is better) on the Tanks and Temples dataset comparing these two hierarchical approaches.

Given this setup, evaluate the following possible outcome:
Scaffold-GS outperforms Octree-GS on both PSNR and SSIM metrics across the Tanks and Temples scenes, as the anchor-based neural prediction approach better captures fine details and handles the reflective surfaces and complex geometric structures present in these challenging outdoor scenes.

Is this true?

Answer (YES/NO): NO